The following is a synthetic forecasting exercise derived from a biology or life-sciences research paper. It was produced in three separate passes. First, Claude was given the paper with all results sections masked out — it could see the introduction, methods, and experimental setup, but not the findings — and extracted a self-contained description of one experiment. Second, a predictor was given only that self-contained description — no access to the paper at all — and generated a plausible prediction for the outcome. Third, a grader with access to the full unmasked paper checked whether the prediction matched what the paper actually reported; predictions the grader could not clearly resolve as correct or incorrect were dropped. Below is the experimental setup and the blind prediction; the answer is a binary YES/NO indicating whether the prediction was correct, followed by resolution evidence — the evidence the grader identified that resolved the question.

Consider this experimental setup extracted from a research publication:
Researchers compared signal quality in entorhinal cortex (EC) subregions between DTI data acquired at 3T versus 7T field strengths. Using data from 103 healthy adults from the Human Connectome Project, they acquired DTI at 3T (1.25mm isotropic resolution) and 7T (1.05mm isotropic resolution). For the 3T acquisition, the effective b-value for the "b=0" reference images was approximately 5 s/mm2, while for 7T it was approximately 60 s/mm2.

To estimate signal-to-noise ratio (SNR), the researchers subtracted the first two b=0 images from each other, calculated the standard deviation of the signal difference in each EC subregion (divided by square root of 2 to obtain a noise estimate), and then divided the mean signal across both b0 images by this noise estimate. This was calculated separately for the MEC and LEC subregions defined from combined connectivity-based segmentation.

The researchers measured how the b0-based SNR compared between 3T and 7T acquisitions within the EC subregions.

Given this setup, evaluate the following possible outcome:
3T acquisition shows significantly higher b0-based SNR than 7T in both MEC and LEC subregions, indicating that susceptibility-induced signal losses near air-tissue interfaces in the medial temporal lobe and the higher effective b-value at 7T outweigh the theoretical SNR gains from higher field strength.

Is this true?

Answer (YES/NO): YES